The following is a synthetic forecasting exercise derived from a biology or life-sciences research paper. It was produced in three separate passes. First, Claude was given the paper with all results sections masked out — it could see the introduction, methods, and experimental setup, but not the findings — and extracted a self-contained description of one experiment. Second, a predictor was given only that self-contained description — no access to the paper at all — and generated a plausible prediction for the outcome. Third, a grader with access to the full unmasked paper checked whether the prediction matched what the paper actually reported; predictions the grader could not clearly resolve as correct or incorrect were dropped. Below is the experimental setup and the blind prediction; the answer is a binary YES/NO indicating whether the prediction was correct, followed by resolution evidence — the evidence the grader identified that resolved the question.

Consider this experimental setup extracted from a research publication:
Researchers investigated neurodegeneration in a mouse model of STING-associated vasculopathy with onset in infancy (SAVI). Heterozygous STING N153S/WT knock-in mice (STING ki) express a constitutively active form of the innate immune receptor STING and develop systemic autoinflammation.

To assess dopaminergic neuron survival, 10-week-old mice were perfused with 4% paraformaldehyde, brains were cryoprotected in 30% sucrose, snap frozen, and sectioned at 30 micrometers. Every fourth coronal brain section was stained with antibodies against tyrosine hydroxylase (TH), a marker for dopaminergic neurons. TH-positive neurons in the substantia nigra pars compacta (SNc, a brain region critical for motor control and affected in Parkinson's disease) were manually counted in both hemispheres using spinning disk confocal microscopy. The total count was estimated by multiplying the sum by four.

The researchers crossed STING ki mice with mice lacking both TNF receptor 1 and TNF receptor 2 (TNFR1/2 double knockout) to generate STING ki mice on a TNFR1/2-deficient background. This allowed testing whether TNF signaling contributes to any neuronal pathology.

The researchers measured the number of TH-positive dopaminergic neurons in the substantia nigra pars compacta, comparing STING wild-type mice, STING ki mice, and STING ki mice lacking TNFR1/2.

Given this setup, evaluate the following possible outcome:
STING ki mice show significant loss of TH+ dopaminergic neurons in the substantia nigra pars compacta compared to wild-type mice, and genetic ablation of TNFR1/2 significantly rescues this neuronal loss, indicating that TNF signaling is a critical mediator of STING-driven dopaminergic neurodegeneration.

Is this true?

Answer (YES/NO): YES